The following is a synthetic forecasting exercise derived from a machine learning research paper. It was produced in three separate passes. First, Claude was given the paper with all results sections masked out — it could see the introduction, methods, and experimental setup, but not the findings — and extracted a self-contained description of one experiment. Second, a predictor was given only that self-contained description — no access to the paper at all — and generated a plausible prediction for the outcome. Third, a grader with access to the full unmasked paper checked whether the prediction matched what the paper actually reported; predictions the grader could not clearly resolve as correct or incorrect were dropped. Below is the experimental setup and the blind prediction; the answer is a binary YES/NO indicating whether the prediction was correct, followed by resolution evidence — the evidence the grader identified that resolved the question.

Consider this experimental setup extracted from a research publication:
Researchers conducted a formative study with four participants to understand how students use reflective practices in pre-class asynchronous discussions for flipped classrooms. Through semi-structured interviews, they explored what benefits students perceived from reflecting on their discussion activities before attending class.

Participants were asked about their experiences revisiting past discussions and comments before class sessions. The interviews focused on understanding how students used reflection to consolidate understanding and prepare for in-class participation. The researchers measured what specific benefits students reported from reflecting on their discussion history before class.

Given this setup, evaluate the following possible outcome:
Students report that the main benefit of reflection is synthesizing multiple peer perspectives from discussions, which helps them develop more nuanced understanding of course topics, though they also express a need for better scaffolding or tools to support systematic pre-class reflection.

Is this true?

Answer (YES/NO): NO